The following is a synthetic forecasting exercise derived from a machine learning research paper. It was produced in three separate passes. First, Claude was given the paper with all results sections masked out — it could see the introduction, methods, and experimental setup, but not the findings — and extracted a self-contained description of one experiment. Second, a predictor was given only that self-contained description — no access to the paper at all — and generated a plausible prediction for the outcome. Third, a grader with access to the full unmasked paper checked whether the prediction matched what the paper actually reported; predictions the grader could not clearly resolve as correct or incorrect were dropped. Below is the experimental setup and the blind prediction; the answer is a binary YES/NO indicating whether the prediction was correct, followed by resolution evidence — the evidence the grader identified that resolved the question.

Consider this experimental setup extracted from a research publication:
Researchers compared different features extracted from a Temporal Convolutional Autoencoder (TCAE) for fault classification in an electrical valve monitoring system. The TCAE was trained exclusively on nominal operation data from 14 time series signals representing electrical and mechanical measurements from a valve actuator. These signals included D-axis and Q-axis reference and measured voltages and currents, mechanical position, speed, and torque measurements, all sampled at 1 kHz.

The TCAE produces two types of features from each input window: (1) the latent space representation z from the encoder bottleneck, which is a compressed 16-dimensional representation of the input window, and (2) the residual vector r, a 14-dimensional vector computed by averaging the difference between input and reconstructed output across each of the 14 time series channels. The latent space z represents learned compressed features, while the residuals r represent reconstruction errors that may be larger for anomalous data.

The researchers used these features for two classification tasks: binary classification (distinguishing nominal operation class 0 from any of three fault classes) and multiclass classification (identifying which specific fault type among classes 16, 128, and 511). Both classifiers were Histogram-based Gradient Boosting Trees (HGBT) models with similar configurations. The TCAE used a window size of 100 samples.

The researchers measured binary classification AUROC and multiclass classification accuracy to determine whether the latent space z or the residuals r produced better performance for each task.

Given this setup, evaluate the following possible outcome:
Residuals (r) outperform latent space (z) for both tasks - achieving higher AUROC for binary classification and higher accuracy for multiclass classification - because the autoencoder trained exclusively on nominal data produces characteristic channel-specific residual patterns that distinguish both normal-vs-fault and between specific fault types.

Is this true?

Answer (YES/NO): NO